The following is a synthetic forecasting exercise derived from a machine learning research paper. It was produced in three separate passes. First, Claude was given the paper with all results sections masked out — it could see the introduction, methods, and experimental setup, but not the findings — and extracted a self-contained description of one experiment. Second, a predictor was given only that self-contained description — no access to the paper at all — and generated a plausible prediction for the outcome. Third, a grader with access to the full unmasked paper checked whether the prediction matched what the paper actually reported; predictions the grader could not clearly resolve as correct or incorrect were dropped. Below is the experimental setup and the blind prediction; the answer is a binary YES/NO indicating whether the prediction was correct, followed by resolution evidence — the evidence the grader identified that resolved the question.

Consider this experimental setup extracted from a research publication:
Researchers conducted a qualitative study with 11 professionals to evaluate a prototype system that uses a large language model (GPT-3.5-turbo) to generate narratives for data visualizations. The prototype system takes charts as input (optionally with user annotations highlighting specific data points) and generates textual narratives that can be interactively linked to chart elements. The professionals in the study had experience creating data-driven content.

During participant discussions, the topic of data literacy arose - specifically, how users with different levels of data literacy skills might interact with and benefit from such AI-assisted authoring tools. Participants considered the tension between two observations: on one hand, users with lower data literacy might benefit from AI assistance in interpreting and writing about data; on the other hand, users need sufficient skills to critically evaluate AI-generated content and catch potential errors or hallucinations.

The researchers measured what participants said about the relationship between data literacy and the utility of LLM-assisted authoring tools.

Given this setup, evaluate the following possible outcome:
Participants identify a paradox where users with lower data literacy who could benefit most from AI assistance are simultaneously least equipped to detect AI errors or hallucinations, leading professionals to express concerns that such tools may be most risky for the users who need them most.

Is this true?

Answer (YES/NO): YES